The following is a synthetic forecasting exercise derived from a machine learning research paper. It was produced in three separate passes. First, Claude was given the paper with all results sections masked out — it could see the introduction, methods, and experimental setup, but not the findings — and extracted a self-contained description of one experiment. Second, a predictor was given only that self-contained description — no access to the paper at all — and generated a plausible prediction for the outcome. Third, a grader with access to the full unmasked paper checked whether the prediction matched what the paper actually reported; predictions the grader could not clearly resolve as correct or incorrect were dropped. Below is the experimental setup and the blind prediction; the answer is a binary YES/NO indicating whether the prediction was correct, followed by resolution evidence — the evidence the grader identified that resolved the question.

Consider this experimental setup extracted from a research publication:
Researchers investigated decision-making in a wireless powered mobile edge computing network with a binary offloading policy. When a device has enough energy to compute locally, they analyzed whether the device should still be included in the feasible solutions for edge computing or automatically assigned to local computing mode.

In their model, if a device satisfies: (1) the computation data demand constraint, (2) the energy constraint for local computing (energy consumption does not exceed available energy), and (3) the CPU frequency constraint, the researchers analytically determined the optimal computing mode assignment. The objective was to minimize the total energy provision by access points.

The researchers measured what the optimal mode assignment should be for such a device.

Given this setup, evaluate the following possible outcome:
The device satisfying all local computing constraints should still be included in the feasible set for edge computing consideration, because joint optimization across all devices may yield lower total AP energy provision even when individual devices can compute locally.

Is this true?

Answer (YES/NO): NO